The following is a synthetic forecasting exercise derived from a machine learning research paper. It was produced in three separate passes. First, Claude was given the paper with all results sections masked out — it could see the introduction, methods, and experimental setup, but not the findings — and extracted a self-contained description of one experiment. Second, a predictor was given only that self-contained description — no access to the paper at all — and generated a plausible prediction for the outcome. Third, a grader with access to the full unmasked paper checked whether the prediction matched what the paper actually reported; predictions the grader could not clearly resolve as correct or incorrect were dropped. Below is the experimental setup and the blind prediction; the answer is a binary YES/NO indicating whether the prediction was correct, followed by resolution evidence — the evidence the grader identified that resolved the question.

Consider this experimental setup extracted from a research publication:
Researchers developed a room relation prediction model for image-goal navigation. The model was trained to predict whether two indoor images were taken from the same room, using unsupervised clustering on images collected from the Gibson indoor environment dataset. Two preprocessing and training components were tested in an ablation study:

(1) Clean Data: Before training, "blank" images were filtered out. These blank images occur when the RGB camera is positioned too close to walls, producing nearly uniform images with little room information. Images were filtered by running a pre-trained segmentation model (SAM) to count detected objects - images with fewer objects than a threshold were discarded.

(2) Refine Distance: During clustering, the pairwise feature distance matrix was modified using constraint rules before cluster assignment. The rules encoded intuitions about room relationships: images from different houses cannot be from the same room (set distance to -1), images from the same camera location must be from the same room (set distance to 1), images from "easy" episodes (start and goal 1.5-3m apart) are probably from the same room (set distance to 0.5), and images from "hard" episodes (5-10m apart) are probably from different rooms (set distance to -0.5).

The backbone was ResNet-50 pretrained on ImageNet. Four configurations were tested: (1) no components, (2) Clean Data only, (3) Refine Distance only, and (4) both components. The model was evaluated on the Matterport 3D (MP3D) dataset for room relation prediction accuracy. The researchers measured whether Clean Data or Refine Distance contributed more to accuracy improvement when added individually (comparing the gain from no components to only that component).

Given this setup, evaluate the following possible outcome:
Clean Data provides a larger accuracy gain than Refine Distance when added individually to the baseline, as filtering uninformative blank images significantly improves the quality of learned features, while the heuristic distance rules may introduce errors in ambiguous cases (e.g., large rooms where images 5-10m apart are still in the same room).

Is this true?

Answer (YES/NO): NO